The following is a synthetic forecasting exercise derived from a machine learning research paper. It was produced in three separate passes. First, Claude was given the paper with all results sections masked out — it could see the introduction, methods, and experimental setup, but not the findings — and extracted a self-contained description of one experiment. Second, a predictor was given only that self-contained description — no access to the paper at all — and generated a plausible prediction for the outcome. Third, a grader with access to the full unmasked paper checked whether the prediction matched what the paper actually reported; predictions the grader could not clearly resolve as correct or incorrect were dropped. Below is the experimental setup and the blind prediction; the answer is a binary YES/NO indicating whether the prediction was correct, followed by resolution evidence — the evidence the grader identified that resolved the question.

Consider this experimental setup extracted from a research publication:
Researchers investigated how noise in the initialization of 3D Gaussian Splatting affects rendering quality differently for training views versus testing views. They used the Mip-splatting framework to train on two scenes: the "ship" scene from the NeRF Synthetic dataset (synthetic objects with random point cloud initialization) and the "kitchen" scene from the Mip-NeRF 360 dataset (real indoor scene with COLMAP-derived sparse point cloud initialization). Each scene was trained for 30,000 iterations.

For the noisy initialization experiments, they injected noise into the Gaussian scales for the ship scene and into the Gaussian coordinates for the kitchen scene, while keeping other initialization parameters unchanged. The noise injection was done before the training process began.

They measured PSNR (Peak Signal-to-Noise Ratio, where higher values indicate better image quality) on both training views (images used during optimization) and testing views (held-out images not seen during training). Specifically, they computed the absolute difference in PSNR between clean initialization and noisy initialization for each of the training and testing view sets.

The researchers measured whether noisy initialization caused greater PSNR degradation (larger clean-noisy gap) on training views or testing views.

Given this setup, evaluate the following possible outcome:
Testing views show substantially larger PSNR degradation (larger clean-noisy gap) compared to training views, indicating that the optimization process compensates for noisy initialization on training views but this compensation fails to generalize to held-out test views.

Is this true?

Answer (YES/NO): YES